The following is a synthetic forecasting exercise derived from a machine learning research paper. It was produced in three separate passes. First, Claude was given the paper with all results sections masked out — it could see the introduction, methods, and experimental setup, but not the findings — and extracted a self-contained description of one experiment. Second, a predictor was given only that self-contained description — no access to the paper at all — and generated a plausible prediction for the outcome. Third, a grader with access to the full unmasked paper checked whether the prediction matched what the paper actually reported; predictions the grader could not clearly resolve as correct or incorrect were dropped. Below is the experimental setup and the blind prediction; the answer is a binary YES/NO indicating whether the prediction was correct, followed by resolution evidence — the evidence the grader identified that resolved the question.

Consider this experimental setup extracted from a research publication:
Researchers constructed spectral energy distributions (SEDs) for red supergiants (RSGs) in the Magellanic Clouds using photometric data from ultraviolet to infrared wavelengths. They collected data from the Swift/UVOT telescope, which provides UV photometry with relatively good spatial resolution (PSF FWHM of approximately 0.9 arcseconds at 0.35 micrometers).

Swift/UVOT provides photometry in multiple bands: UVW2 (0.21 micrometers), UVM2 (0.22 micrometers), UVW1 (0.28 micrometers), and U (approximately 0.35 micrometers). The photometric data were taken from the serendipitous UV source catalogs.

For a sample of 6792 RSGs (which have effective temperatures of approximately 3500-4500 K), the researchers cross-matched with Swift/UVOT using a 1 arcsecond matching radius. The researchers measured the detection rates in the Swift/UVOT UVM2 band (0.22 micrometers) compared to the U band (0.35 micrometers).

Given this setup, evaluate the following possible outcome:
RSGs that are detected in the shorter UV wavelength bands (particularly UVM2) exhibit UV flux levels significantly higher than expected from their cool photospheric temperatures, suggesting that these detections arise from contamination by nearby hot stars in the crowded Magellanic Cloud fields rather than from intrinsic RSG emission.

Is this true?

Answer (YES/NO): NO